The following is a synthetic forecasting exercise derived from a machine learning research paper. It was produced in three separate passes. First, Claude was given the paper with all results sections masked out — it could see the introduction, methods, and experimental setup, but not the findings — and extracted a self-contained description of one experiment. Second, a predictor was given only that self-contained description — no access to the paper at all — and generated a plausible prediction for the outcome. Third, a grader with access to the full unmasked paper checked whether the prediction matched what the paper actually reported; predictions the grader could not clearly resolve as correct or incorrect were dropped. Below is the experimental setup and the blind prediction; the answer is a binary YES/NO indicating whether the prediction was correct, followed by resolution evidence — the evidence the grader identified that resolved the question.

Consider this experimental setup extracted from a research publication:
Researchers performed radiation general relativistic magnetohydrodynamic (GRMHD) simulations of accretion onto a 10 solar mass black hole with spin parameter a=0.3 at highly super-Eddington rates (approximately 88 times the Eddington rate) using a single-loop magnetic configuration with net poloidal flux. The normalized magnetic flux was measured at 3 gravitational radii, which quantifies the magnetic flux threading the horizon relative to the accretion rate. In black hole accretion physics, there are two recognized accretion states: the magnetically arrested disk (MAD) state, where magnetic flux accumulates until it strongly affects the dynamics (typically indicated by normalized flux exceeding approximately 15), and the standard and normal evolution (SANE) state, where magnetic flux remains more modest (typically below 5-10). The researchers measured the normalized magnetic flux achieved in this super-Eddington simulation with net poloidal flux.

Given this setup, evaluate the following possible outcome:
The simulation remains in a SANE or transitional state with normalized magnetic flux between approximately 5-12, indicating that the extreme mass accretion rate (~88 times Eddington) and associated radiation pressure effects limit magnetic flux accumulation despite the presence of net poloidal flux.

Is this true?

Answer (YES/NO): NO